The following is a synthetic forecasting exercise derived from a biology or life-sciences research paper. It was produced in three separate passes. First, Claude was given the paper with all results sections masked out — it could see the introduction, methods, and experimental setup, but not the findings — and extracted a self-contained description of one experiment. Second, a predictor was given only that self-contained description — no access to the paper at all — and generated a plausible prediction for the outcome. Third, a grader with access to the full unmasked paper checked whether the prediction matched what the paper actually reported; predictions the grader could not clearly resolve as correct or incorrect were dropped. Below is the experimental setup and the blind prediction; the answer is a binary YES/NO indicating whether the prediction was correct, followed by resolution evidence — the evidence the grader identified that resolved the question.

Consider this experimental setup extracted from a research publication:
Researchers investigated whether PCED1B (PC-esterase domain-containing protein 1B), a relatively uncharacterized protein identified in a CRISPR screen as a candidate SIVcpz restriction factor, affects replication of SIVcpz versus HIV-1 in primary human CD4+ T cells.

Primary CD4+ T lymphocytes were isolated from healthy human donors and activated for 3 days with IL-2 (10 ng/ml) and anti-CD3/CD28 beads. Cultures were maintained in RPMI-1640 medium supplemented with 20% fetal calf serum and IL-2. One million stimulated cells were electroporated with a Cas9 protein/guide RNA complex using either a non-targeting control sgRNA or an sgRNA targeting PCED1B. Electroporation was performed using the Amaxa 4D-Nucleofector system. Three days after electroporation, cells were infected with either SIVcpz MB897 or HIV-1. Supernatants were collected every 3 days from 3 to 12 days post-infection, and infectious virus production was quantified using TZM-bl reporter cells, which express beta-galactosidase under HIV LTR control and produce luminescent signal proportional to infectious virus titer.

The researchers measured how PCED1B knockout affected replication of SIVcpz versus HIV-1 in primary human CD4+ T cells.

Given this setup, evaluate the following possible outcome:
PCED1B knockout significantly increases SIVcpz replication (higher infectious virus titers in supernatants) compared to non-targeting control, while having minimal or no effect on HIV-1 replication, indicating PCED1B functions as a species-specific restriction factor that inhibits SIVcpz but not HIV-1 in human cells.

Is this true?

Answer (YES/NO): YES